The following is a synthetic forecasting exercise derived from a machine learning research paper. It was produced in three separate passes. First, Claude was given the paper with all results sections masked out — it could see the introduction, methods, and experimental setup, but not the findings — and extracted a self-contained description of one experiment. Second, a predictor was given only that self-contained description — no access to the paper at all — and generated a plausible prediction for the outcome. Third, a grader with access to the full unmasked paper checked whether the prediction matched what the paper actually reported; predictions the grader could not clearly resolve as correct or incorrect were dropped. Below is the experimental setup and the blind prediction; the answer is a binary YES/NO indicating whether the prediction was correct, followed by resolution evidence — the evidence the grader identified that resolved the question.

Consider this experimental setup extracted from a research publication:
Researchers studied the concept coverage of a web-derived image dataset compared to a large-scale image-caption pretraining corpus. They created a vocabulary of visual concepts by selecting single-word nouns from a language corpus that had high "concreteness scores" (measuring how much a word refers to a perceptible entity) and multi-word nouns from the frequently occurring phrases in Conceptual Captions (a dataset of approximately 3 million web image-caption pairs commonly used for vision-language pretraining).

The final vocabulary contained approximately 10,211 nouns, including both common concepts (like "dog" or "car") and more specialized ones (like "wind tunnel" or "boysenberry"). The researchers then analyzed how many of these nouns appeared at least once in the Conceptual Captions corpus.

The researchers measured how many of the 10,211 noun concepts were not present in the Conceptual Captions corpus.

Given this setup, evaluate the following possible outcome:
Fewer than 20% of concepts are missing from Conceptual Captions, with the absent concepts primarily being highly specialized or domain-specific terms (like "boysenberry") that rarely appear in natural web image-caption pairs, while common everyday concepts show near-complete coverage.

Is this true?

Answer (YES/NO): NO